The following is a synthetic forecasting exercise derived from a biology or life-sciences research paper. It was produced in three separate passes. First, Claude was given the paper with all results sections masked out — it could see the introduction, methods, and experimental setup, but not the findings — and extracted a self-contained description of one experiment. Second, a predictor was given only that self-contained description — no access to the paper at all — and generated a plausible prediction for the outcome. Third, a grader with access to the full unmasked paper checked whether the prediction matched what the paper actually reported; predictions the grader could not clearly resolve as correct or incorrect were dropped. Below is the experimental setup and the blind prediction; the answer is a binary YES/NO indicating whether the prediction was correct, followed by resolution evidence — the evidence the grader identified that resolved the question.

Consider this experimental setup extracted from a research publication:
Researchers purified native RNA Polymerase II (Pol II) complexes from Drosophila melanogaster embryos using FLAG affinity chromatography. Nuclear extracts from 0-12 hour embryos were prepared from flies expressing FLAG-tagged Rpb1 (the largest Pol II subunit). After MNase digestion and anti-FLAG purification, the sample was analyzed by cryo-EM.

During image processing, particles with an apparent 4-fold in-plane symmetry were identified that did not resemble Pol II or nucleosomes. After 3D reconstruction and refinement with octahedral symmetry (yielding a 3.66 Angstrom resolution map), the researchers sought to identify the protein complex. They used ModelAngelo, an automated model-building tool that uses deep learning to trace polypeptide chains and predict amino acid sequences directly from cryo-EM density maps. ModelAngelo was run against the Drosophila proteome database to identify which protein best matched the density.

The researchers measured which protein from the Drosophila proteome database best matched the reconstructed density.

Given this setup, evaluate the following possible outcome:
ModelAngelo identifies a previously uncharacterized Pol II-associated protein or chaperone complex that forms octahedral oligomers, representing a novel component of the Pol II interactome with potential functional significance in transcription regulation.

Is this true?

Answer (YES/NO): NO